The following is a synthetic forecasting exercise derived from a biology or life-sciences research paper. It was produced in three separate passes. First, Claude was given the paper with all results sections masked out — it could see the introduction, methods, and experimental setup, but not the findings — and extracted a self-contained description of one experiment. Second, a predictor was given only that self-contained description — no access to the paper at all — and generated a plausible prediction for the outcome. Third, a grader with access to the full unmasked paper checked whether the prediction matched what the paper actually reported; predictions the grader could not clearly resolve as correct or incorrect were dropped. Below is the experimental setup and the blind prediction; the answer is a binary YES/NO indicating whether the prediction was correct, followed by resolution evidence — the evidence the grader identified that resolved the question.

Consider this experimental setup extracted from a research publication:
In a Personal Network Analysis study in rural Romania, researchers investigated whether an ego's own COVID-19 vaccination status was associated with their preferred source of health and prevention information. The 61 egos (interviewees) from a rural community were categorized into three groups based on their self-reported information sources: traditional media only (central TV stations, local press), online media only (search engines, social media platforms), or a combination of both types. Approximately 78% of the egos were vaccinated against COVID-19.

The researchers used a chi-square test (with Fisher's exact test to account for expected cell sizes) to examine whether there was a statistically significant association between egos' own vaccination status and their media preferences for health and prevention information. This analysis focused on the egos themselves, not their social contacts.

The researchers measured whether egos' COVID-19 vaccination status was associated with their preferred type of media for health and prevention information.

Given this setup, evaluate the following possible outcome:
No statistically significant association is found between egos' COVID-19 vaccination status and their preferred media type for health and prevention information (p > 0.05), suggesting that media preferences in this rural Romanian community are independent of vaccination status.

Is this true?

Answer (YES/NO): YES